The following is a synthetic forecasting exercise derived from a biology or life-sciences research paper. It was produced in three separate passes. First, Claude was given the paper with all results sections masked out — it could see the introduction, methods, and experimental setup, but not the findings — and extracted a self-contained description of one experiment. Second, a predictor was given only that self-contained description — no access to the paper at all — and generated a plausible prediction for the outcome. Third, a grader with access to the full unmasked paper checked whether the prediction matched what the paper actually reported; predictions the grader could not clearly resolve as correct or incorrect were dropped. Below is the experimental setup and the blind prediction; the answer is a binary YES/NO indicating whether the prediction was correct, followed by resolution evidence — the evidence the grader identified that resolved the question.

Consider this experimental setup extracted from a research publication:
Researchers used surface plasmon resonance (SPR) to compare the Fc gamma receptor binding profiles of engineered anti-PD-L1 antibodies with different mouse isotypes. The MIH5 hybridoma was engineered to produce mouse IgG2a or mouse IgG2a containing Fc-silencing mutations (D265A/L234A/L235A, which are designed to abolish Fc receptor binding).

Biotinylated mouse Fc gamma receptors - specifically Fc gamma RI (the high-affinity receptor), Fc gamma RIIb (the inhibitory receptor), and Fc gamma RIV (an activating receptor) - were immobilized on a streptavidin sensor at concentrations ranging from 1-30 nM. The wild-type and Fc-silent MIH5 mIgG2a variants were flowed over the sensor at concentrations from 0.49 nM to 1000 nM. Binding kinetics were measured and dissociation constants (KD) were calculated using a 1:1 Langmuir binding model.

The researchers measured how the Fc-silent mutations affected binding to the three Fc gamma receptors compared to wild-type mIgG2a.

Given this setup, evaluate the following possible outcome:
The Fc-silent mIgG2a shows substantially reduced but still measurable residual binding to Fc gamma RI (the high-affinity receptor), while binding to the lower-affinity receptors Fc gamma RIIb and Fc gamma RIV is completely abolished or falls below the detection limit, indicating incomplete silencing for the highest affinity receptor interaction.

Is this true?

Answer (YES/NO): NO